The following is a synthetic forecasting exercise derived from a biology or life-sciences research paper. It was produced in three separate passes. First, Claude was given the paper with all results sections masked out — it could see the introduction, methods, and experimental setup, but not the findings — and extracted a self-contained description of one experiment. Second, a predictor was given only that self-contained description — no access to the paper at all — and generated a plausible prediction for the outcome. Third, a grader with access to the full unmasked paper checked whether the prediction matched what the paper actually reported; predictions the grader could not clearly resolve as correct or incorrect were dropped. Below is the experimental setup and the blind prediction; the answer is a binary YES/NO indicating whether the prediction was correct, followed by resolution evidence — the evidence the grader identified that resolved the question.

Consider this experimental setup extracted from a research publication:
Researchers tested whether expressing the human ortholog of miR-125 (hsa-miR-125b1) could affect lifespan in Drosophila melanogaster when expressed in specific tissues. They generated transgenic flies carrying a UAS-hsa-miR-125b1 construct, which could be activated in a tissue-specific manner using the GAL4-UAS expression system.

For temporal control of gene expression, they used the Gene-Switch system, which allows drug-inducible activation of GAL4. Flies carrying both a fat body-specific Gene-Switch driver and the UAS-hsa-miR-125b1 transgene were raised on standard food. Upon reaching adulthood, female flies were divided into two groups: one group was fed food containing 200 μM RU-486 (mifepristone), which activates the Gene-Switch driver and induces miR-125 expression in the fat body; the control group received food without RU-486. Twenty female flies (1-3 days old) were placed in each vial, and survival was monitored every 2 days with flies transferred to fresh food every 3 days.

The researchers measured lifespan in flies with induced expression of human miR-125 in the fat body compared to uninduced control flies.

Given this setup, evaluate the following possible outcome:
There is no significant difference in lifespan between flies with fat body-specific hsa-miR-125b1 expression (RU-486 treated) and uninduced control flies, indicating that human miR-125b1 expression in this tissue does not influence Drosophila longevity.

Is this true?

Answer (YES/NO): NO